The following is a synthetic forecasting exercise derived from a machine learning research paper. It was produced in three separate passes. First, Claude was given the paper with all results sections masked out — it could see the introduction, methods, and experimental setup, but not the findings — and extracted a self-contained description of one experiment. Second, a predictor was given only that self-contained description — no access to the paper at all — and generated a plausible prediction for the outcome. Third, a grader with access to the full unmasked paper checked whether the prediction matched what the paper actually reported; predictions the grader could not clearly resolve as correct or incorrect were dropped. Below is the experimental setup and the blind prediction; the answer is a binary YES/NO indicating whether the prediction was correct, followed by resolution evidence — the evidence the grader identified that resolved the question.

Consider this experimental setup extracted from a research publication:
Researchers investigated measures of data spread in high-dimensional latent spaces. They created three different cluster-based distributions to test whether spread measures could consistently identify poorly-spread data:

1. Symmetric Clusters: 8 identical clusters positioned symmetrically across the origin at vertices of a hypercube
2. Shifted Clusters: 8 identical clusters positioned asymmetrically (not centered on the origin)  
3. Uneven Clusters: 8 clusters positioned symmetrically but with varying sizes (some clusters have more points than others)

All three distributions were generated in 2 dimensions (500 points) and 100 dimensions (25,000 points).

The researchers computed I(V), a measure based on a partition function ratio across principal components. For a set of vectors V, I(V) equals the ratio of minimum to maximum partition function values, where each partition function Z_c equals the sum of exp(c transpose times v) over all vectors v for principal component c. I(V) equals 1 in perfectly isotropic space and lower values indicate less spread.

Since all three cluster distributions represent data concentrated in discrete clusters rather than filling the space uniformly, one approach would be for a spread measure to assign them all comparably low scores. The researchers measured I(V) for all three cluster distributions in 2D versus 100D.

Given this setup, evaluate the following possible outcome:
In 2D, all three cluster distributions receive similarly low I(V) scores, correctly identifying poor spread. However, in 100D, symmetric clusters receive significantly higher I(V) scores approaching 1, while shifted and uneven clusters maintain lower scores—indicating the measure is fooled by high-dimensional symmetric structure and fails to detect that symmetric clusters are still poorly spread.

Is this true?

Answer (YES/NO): NO